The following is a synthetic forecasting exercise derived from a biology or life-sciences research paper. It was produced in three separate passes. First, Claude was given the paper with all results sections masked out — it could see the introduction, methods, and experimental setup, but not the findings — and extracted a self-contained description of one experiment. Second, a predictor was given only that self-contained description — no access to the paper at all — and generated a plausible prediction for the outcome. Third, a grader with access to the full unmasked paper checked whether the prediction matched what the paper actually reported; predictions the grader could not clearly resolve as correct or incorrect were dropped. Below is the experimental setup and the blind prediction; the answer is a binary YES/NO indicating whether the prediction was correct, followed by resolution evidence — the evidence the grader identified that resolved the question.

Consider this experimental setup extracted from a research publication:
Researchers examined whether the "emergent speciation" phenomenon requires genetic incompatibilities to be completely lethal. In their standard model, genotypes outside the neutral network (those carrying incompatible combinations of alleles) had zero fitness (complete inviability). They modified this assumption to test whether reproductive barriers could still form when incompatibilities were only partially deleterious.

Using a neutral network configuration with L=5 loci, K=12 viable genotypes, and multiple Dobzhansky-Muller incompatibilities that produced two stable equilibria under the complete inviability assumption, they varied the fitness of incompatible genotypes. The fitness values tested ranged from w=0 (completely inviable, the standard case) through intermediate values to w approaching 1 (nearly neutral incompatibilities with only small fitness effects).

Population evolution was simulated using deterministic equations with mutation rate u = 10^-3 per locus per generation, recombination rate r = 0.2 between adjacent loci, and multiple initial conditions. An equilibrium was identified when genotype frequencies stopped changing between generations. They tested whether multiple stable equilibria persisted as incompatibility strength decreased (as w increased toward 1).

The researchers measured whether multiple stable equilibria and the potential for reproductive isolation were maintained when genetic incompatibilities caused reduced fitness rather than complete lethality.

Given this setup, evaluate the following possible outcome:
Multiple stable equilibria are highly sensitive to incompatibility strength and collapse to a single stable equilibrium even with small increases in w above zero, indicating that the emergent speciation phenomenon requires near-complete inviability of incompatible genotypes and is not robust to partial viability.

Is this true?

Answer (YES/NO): NO